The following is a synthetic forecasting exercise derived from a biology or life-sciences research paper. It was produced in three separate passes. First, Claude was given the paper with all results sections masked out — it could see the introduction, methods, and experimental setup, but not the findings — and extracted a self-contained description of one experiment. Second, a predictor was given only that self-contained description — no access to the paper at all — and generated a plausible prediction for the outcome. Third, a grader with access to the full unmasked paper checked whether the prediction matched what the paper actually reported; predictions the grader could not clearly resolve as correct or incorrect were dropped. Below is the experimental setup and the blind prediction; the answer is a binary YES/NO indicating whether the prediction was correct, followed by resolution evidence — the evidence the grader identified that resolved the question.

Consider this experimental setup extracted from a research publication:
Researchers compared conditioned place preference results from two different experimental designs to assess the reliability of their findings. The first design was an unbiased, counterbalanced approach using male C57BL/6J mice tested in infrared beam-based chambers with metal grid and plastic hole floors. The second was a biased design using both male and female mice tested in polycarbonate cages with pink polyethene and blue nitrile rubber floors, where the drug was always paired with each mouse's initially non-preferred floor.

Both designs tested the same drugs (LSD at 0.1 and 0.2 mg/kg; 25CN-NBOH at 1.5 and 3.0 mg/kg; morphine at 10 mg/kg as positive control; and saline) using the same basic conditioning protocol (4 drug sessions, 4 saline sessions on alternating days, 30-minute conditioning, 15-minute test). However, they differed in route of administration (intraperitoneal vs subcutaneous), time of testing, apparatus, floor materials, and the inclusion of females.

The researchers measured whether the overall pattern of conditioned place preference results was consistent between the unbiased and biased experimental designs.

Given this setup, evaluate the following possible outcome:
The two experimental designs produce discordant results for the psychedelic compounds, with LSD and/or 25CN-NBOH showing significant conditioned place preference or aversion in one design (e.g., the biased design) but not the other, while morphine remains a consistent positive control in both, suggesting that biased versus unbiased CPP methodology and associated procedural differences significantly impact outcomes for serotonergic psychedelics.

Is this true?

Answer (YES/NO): NO